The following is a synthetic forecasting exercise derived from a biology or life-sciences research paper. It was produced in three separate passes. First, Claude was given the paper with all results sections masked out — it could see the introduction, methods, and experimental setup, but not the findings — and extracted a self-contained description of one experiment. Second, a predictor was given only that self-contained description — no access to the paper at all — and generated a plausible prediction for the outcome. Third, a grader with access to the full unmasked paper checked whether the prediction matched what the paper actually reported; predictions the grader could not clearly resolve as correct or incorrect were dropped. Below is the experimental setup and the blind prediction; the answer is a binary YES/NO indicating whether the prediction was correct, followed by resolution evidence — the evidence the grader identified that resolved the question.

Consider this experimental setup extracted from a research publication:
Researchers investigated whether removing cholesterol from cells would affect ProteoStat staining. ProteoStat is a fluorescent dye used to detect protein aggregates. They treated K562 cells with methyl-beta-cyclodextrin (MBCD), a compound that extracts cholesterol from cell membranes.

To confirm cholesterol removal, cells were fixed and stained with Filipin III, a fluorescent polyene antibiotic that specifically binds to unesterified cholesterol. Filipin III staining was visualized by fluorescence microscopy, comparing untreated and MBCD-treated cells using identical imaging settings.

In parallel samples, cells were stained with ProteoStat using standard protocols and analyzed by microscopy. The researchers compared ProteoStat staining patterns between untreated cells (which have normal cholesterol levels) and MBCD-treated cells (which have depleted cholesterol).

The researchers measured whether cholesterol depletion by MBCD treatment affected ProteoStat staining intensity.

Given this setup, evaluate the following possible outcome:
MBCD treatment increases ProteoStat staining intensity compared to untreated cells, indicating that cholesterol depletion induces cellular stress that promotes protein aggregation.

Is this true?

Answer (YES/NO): NO